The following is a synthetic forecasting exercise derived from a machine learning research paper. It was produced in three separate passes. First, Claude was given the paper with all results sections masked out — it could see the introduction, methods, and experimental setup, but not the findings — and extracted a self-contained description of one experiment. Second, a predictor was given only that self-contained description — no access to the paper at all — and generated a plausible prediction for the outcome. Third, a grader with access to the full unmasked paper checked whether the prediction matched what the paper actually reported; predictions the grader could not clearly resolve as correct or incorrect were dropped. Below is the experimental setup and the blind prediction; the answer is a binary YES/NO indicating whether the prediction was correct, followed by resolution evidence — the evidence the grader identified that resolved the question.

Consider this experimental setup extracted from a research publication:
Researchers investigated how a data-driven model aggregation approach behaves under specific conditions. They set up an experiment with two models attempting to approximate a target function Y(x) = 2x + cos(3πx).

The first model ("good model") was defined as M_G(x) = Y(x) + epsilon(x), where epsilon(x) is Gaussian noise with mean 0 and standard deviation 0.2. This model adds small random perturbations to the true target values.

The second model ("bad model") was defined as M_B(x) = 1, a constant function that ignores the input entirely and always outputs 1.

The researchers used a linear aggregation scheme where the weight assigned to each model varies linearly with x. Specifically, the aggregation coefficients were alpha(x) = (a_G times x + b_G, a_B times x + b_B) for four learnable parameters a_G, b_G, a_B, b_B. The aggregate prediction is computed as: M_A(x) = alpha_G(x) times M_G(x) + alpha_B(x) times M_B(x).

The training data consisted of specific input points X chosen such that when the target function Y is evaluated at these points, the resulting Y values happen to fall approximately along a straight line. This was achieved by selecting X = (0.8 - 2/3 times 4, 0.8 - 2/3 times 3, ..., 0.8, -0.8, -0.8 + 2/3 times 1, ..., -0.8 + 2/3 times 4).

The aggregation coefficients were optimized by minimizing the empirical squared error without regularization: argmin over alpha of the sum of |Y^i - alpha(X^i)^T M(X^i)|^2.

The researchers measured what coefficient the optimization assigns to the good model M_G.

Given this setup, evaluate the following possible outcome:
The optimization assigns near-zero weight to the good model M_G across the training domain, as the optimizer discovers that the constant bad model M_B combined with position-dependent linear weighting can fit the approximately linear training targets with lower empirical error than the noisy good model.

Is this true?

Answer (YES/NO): YES